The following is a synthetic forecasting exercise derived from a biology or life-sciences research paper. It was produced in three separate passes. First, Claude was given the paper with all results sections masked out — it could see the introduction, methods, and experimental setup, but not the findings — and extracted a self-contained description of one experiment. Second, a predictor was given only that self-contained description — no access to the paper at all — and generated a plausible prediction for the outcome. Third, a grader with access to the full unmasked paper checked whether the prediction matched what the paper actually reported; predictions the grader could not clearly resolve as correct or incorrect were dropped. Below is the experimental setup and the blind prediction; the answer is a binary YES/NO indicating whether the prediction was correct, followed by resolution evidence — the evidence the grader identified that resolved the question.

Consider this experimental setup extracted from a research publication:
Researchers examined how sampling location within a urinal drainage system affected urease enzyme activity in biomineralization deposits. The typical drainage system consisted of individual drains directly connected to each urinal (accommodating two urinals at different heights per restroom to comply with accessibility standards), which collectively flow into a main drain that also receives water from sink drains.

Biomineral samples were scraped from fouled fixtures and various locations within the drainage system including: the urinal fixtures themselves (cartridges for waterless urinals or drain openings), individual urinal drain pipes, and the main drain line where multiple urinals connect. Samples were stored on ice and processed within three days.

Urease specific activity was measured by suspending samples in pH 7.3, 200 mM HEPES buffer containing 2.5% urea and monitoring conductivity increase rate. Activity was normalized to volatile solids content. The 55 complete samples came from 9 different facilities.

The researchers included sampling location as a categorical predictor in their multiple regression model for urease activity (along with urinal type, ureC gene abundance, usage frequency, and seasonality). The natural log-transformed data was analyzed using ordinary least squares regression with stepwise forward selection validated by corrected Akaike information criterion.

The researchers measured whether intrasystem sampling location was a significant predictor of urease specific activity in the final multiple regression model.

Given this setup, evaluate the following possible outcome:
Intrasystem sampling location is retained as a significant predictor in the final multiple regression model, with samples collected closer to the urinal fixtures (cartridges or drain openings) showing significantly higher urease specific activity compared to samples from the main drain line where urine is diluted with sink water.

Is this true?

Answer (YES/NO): NO